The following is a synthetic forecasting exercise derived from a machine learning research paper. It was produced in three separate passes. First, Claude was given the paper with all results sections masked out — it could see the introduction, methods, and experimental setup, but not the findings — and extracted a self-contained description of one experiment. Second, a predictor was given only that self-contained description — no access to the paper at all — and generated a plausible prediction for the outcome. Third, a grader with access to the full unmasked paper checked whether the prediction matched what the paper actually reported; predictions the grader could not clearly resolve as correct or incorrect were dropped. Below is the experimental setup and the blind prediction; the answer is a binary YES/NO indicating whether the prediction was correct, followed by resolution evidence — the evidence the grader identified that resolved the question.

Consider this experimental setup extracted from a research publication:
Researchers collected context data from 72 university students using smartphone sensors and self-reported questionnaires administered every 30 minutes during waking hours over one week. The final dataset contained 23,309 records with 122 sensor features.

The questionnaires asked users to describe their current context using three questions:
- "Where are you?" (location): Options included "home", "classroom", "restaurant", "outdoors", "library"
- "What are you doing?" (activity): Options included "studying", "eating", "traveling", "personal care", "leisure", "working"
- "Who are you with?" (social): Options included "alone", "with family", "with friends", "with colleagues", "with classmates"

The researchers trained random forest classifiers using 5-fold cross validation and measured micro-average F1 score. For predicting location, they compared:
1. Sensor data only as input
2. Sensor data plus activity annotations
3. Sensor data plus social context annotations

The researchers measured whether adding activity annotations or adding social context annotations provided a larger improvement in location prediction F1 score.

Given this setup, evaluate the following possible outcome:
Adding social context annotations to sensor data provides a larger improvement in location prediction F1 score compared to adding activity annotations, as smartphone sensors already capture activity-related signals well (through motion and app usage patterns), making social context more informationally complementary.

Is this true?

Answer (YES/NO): NO